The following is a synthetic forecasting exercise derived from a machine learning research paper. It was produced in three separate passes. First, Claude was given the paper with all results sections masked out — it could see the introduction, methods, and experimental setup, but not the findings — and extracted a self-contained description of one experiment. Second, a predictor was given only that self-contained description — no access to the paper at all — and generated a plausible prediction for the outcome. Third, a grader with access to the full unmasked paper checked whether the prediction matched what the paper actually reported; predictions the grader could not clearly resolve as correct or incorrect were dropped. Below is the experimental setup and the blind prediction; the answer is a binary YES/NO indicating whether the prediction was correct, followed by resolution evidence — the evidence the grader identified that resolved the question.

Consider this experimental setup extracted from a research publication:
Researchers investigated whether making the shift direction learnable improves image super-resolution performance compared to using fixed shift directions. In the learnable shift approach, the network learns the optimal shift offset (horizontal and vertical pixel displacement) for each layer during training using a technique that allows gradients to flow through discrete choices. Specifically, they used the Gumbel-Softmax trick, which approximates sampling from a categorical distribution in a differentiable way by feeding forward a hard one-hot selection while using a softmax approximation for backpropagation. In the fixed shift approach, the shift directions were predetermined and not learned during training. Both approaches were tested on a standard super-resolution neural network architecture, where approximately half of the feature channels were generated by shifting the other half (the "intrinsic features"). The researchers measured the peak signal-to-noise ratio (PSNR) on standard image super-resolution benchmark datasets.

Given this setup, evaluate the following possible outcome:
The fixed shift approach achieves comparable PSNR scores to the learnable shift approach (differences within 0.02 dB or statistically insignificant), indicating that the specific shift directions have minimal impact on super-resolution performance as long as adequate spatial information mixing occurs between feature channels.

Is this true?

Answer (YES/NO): NO